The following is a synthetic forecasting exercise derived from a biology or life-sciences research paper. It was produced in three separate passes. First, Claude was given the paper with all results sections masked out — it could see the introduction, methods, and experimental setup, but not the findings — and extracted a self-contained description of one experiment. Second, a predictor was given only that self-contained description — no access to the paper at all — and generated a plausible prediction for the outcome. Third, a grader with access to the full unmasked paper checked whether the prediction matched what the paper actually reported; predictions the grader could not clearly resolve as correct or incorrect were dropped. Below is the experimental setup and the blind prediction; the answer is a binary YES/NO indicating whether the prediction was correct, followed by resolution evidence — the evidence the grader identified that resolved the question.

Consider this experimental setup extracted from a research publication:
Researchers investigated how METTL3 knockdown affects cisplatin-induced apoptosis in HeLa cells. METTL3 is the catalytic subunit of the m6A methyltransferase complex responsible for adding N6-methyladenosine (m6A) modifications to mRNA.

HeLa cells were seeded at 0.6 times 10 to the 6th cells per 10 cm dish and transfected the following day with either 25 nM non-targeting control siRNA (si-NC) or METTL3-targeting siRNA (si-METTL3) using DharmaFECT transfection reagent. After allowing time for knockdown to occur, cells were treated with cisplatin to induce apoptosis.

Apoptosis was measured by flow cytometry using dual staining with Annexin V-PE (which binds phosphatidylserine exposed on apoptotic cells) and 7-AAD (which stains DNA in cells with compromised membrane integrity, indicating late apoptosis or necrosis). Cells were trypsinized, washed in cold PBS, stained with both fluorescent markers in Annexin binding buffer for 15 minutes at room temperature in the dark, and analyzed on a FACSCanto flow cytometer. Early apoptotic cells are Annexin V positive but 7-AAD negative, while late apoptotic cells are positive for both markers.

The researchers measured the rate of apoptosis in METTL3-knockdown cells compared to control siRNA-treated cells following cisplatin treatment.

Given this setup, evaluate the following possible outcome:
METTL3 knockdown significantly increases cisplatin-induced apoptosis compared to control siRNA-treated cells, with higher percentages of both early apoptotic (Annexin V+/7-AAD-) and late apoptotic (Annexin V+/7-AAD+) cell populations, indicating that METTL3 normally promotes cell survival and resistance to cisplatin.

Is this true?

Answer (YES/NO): NO